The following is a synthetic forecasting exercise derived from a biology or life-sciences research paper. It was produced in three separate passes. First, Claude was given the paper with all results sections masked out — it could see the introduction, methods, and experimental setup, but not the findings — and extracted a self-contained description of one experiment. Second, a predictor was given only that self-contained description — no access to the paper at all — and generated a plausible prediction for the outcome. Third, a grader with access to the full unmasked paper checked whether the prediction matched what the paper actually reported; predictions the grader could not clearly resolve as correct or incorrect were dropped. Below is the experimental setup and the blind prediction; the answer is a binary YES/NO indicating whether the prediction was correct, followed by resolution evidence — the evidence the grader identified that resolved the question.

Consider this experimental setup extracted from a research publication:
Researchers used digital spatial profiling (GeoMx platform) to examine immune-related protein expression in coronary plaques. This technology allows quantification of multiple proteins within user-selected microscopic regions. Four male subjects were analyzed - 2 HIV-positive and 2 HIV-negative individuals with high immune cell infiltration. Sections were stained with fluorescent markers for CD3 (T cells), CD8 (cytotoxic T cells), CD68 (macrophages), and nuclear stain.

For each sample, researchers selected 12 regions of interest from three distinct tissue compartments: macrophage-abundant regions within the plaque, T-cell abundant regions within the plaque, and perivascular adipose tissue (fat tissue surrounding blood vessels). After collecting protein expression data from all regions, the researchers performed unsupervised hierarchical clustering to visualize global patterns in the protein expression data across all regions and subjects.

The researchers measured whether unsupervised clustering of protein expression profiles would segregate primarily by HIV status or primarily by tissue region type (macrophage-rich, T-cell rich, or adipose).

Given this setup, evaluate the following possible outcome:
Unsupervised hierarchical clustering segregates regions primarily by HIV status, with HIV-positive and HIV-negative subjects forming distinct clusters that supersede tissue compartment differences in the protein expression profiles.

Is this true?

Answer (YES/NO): NO